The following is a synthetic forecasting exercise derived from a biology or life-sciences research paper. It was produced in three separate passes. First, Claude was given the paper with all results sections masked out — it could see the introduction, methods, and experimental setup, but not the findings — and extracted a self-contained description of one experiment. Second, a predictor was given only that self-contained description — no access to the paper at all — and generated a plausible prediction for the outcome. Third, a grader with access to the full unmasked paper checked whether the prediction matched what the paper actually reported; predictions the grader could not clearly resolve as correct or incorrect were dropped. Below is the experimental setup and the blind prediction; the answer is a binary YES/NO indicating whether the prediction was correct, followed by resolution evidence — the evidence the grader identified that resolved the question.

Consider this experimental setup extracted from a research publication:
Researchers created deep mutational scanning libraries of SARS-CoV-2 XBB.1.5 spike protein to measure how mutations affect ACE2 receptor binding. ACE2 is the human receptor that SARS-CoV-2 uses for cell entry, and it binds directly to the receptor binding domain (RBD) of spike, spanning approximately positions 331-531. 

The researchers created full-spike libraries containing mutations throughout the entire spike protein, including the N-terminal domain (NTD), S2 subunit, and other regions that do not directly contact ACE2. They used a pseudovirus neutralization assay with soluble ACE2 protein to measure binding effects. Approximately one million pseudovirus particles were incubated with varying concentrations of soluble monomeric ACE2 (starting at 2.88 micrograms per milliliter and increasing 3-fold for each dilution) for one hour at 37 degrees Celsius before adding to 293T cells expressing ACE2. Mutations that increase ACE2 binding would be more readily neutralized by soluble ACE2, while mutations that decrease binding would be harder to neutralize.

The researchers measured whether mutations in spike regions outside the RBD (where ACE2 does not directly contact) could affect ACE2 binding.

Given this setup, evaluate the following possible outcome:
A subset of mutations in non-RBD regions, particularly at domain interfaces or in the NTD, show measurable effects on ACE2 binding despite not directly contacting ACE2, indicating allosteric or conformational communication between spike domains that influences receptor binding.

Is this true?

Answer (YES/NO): YES